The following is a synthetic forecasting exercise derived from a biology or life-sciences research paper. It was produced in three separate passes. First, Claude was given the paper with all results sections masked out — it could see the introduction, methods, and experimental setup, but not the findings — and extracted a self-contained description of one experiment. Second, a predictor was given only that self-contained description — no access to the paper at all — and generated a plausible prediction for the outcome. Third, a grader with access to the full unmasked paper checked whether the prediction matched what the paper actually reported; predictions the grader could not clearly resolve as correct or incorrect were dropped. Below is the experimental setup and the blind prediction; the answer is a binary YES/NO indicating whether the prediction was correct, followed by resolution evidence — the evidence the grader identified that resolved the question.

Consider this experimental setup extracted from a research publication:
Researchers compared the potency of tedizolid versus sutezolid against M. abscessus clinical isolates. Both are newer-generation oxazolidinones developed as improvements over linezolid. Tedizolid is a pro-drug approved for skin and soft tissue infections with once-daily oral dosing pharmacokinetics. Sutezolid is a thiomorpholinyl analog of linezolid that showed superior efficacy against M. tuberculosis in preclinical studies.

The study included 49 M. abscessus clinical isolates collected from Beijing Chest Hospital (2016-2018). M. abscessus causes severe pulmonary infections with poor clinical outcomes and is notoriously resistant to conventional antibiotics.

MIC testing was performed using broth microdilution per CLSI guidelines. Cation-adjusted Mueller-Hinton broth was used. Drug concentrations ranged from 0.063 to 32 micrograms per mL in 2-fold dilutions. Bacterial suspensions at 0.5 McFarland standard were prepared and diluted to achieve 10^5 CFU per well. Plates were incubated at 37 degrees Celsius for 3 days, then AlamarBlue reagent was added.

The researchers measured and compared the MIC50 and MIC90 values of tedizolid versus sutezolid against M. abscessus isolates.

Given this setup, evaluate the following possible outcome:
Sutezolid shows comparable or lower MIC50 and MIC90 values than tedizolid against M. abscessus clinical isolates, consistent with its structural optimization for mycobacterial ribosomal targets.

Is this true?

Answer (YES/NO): NO